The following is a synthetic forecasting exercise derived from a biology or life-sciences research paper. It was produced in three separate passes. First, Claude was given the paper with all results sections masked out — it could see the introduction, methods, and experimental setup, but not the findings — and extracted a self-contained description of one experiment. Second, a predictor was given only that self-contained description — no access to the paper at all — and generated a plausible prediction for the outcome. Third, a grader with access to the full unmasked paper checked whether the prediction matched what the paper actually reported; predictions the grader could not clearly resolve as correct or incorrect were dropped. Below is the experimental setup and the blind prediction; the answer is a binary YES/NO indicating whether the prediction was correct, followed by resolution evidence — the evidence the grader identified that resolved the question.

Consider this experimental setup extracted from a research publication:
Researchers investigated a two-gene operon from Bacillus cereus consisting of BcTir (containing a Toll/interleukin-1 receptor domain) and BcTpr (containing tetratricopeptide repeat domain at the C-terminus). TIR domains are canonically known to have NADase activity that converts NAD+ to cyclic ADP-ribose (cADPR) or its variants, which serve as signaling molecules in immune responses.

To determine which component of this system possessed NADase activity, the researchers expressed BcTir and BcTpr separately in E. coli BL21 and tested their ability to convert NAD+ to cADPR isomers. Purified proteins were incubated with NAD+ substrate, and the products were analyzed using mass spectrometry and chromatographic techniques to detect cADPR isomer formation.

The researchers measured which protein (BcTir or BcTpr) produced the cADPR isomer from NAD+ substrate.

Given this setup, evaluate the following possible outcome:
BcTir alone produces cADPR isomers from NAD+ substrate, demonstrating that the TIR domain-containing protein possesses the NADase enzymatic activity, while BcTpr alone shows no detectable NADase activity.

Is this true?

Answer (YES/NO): NO